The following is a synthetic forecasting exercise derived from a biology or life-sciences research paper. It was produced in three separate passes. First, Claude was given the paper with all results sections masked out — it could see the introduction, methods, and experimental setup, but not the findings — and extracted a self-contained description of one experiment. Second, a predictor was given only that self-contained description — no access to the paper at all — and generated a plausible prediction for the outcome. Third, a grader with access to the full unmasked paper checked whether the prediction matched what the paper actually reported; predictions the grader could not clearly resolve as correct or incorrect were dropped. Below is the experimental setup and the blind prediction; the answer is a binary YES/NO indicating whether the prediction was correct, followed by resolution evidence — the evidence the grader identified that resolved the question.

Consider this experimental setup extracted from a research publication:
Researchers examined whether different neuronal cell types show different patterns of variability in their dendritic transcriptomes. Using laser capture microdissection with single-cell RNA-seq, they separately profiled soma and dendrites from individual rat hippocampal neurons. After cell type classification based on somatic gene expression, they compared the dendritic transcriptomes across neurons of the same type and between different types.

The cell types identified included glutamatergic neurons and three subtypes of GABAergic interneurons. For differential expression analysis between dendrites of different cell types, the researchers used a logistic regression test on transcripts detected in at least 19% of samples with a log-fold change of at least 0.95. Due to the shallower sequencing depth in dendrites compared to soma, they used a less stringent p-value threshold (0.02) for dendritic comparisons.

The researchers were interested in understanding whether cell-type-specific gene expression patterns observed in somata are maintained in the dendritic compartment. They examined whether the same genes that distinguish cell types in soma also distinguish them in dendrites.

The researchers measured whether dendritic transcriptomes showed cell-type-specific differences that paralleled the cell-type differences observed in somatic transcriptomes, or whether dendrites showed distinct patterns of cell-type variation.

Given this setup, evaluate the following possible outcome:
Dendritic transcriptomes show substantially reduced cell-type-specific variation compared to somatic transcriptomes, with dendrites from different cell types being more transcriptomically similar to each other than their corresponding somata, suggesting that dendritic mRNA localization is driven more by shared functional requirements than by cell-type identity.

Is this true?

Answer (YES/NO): YES